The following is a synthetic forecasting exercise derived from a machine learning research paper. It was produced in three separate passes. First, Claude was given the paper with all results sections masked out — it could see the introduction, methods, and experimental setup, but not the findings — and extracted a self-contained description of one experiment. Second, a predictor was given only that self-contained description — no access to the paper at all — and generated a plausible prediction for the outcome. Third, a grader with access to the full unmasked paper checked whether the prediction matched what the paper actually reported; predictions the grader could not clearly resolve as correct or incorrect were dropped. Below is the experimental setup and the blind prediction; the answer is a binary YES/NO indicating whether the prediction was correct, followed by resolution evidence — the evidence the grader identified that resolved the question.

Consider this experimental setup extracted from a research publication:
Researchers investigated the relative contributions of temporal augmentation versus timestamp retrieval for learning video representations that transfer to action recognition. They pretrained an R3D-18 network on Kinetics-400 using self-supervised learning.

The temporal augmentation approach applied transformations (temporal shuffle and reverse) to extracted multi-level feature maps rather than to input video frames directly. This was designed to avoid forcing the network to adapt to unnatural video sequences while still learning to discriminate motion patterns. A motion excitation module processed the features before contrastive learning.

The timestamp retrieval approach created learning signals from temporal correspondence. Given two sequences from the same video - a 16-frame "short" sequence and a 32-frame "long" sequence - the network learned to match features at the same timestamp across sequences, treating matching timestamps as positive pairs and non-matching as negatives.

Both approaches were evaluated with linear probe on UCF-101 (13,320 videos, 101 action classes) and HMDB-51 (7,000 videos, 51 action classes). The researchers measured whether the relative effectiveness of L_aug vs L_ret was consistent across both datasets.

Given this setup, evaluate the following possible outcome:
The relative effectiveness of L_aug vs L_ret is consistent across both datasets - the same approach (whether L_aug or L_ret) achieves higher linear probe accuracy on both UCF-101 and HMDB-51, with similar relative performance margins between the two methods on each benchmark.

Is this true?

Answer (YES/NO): YES